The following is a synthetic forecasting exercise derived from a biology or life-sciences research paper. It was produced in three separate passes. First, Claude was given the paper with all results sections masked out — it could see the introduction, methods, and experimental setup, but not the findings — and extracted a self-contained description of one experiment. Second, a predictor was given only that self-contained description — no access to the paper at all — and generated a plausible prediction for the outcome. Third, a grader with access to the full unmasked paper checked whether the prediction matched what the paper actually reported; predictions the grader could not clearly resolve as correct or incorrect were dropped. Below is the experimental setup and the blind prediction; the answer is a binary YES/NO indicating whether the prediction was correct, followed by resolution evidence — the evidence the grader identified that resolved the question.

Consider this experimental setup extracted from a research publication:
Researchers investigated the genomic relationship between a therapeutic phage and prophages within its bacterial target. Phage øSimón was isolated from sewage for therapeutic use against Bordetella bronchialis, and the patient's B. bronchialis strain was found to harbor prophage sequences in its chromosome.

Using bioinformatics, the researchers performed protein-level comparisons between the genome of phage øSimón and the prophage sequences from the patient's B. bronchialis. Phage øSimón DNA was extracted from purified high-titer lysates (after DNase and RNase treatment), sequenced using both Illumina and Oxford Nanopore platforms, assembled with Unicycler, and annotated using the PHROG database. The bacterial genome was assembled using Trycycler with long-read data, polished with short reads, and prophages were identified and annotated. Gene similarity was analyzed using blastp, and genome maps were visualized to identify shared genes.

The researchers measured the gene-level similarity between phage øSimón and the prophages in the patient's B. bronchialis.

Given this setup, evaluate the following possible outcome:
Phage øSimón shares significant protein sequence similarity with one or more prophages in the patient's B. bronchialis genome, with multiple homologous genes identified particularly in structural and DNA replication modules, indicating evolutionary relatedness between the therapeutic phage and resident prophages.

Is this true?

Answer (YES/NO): NO